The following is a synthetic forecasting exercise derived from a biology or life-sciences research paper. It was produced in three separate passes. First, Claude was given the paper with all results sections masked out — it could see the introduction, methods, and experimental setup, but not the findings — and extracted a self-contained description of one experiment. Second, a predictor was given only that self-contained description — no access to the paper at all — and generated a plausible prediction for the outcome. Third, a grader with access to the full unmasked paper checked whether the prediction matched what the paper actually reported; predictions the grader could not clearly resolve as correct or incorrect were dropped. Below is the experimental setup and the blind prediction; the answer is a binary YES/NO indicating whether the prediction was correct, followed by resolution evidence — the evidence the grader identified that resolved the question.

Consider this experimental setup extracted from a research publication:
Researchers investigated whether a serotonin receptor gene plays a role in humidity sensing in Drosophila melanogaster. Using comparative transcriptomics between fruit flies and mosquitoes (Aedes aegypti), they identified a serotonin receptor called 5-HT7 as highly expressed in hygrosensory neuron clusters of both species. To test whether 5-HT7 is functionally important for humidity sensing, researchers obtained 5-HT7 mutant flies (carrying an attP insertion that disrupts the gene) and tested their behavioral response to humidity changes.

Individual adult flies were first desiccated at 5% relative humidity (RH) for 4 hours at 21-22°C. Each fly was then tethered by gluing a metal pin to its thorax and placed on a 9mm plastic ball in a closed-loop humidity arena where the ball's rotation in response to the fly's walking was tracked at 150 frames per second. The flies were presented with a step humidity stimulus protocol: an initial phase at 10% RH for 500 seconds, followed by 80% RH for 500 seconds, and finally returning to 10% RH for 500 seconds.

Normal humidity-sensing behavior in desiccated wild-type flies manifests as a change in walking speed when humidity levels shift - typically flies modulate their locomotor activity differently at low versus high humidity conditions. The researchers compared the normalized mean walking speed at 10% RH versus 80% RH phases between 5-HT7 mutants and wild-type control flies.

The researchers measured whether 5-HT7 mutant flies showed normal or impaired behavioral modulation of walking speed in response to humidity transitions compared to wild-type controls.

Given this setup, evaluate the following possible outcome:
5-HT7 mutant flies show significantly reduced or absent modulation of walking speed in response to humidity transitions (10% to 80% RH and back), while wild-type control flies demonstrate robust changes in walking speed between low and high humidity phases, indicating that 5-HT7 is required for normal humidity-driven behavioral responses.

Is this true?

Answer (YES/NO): YES